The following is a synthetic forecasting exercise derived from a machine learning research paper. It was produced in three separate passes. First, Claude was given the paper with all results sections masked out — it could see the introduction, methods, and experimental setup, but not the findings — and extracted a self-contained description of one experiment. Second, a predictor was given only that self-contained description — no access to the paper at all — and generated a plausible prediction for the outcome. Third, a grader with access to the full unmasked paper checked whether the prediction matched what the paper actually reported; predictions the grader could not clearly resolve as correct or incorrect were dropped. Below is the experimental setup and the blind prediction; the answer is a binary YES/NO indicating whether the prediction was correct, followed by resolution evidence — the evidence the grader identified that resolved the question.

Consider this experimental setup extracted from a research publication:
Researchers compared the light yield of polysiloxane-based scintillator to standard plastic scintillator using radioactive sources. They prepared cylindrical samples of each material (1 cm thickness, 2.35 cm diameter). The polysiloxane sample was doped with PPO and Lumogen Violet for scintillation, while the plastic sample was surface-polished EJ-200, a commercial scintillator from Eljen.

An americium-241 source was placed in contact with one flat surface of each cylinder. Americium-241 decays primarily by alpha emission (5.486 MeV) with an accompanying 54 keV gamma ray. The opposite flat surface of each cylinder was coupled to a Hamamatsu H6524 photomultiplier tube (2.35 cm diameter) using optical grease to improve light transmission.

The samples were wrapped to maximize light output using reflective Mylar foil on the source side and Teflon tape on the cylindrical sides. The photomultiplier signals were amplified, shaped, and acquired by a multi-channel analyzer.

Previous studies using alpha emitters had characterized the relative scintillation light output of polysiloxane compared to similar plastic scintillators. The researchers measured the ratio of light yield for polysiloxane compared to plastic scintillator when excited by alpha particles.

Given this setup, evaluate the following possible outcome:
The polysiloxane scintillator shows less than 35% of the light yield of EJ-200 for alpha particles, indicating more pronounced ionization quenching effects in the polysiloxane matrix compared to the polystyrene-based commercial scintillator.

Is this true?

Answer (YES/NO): NO